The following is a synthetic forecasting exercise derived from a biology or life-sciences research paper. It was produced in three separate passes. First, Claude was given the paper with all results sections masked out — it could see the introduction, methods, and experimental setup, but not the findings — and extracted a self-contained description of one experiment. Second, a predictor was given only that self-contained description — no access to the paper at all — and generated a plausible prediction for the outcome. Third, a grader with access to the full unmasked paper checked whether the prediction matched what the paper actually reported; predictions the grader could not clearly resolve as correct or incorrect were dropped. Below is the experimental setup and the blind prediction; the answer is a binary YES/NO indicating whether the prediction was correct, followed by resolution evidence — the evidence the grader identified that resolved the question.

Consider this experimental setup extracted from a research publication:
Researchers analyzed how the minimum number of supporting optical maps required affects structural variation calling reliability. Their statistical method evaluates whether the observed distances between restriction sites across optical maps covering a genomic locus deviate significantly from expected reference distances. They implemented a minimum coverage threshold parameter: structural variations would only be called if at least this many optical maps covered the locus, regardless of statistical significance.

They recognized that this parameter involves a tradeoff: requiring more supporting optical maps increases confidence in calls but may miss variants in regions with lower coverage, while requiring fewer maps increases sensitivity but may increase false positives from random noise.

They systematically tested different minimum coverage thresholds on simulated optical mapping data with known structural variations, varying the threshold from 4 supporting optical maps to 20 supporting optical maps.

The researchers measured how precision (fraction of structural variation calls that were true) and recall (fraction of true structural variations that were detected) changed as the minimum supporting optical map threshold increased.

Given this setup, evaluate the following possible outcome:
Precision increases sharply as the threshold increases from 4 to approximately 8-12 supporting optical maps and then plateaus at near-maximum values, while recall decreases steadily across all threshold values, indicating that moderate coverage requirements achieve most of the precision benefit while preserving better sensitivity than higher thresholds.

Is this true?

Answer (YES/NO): NO